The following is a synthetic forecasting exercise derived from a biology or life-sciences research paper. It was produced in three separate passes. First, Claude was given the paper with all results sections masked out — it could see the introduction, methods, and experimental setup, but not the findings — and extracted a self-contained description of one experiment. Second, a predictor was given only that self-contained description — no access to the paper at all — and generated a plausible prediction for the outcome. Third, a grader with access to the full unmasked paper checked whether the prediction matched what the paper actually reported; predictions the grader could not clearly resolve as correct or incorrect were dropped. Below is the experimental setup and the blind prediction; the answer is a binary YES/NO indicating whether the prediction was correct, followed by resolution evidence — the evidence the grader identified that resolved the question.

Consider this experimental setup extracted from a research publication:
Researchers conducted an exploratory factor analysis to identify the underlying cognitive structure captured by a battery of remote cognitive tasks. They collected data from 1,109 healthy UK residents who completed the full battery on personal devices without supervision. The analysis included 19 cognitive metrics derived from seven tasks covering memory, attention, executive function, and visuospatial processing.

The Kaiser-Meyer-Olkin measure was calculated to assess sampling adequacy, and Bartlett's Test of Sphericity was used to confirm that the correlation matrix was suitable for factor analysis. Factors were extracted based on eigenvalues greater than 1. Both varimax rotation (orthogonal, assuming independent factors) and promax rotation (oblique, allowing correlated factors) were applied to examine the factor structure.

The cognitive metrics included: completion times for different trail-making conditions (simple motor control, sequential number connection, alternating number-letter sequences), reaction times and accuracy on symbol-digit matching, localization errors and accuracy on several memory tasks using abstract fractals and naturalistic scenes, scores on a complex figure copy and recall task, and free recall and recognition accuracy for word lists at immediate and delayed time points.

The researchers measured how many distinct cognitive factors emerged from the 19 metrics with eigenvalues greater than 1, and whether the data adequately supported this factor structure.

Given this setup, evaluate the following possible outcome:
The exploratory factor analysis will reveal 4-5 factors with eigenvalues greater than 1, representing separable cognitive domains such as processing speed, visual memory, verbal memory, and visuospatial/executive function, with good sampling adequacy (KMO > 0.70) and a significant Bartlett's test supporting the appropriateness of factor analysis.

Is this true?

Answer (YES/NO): NO